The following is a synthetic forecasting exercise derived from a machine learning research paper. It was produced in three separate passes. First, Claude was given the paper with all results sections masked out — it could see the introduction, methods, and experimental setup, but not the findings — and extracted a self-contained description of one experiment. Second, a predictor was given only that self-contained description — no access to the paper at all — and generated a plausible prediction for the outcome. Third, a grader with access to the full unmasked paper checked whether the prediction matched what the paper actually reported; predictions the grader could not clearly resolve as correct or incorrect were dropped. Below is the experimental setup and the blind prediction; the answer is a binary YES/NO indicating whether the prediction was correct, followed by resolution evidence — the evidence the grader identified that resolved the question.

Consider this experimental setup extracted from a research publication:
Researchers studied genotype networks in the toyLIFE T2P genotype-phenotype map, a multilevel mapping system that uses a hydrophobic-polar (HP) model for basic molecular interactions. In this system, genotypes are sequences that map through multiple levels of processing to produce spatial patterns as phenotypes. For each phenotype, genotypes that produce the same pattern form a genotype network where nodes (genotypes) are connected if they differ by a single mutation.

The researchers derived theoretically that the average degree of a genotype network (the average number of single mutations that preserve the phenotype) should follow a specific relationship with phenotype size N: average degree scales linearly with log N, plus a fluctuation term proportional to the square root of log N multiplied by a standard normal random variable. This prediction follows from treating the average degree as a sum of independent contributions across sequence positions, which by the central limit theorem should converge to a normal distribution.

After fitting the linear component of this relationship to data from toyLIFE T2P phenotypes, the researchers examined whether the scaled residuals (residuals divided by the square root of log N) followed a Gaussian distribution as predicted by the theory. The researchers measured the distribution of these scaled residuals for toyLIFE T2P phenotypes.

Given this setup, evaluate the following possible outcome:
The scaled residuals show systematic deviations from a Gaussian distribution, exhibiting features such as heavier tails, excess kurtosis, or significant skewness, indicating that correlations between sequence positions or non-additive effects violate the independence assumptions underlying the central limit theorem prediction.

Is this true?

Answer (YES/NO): YES